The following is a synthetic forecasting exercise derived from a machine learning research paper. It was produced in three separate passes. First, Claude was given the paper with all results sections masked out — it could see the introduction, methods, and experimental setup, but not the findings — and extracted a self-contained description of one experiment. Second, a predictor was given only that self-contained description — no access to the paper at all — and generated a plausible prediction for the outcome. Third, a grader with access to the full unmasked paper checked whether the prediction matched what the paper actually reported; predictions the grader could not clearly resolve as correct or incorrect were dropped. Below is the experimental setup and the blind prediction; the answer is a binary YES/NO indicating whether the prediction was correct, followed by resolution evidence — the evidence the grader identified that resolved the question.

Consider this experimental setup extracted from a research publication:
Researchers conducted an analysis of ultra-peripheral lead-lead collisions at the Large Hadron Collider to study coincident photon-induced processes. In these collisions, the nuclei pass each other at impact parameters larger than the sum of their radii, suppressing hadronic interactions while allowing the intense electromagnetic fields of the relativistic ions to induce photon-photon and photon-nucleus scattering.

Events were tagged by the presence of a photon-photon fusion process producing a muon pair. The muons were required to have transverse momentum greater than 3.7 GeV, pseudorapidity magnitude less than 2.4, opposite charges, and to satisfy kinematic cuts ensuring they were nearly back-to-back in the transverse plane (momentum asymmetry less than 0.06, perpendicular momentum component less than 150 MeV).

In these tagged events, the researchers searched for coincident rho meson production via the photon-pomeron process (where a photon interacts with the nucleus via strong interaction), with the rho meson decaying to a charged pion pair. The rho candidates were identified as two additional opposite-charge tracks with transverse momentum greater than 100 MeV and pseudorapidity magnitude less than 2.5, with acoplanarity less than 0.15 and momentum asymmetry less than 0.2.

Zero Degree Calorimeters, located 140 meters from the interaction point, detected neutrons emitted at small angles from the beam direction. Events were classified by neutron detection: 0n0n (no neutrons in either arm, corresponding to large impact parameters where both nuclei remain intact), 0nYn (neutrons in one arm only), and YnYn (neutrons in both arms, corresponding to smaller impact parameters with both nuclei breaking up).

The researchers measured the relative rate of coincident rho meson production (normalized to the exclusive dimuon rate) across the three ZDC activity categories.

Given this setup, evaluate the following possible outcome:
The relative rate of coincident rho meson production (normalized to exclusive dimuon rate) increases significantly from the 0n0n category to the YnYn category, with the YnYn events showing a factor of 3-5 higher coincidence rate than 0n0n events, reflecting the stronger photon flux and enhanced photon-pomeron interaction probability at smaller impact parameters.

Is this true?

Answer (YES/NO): NO